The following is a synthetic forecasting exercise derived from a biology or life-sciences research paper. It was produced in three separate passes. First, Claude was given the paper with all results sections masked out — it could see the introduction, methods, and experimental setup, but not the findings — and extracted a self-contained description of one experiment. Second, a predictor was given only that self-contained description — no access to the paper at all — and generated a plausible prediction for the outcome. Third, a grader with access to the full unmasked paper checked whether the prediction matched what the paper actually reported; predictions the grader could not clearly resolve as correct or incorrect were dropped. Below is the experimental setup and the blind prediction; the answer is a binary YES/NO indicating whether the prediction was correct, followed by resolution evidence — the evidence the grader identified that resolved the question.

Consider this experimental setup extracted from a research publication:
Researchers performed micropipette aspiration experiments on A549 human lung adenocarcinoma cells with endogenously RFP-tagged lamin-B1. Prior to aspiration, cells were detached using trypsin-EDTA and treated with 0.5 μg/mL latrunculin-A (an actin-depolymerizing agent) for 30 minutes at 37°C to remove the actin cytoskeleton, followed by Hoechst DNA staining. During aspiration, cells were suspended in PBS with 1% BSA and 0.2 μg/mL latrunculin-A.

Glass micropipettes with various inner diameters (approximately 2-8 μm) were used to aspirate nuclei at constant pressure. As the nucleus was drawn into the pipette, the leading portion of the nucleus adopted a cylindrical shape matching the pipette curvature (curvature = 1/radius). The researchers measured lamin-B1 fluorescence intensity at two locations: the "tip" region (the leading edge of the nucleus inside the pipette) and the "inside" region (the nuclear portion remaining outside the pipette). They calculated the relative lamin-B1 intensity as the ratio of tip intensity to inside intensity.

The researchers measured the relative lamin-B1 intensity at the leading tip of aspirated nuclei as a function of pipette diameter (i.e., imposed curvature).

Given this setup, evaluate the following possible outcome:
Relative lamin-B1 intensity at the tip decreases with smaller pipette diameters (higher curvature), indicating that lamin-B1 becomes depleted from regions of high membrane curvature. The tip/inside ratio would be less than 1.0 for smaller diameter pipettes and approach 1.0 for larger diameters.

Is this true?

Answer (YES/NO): YES